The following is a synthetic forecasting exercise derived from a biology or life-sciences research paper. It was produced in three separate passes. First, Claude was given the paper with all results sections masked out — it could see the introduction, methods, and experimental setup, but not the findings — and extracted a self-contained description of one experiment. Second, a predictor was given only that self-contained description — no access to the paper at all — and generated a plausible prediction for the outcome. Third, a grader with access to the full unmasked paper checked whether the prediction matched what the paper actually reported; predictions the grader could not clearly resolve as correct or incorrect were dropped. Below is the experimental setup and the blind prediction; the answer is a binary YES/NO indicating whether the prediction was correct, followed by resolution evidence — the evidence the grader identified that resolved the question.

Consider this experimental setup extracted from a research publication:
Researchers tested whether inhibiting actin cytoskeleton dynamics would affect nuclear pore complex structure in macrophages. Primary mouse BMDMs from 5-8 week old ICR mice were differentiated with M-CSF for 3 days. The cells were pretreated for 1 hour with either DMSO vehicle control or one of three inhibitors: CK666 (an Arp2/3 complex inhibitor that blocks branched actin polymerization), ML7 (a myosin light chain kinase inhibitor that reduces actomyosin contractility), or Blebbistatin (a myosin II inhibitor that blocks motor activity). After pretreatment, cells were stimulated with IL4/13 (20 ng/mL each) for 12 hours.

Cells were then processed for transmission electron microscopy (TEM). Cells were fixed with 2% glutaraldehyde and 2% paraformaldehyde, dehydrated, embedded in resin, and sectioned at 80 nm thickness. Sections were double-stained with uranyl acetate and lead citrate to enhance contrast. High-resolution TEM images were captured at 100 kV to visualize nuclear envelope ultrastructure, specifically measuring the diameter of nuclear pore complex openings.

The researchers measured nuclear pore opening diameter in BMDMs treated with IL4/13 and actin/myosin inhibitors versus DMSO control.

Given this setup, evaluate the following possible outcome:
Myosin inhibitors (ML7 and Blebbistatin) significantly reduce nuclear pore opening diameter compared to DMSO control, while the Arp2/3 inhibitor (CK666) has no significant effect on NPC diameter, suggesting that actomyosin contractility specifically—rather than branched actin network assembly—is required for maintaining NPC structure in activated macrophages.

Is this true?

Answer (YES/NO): NO